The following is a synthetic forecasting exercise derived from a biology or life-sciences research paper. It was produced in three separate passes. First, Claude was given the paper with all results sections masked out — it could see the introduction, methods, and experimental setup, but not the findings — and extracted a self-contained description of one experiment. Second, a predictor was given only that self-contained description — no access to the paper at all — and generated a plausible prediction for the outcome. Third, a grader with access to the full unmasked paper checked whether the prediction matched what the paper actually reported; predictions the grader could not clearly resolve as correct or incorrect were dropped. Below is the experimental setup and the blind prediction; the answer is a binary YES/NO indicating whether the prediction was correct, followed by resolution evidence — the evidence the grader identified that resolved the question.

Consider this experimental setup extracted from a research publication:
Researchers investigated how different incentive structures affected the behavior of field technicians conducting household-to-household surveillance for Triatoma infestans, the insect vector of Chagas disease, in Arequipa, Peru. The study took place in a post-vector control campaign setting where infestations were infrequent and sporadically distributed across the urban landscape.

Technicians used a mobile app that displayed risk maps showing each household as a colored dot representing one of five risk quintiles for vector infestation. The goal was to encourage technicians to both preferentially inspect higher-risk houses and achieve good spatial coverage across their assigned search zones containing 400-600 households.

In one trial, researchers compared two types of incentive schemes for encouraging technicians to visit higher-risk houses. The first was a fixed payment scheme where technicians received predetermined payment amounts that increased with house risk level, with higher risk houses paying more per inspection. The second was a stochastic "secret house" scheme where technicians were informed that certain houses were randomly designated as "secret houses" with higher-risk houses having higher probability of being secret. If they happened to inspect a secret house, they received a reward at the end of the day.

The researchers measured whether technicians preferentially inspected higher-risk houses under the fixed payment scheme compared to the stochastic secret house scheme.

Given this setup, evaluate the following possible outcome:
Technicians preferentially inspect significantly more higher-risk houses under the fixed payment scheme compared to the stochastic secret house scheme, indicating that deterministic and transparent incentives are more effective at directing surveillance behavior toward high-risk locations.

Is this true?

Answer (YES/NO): YES